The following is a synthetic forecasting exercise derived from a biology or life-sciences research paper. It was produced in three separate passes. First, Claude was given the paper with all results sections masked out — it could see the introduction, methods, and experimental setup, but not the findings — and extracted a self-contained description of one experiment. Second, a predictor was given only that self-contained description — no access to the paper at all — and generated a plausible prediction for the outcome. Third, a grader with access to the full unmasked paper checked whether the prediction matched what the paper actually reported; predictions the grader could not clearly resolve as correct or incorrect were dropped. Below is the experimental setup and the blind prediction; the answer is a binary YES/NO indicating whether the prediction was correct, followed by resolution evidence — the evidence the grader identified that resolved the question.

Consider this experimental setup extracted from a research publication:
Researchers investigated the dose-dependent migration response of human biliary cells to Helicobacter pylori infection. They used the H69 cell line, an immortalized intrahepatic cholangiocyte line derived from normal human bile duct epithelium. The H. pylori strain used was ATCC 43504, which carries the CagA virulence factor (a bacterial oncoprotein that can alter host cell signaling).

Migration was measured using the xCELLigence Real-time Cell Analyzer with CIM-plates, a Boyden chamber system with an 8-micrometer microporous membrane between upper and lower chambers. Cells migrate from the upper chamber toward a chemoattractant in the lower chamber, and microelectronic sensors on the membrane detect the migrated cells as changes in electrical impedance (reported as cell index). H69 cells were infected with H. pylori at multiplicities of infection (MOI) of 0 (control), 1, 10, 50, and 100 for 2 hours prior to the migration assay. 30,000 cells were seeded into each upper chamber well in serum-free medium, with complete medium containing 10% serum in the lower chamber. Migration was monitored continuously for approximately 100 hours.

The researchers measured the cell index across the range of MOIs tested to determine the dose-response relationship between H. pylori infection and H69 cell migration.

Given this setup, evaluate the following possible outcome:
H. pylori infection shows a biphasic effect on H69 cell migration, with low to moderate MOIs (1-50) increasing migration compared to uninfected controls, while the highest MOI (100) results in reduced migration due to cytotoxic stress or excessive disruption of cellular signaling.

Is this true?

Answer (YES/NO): NO